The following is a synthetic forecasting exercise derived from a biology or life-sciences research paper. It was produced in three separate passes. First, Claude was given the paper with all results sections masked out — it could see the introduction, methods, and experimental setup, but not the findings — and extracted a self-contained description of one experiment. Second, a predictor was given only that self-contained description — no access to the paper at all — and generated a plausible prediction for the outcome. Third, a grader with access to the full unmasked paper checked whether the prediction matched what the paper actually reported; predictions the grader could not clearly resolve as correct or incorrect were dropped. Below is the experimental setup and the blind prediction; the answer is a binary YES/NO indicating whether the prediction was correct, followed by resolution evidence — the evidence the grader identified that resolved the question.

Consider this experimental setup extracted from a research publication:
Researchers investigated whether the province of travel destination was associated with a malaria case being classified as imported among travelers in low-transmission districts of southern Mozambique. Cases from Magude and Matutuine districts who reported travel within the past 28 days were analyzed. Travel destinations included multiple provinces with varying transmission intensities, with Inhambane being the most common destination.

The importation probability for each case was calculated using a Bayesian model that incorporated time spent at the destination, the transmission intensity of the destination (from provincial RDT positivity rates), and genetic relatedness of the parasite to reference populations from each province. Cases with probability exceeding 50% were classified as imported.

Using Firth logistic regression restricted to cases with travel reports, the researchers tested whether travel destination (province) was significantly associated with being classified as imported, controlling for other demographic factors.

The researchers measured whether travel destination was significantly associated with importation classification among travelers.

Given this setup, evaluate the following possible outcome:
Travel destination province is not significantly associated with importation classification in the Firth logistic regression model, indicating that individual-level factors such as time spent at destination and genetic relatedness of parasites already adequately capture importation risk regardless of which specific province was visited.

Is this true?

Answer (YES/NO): NO